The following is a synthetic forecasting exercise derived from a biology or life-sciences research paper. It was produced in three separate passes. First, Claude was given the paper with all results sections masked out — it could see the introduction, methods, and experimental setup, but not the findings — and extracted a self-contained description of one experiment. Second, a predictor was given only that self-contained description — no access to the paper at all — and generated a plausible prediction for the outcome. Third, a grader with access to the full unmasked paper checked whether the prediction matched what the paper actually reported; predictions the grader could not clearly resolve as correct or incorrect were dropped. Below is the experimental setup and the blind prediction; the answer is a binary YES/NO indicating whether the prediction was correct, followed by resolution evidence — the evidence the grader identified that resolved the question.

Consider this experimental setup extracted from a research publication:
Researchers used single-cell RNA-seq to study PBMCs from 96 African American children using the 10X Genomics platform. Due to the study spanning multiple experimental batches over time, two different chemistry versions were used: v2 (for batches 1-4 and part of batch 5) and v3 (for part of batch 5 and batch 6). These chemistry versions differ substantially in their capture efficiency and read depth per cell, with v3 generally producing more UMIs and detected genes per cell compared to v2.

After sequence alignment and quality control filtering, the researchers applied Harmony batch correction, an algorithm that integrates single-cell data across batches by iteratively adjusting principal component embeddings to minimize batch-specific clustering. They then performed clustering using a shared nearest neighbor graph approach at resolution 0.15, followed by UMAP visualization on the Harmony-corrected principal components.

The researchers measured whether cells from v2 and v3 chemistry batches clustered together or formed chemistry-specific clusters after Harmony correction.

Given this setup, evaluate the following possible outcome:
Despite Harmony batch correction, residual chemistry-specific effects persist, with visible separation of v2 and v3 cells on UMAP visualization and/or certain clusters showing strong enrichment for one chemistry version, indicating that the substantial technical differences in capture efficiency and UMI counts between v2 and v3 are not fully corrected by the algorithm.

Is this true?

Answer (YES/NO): NO